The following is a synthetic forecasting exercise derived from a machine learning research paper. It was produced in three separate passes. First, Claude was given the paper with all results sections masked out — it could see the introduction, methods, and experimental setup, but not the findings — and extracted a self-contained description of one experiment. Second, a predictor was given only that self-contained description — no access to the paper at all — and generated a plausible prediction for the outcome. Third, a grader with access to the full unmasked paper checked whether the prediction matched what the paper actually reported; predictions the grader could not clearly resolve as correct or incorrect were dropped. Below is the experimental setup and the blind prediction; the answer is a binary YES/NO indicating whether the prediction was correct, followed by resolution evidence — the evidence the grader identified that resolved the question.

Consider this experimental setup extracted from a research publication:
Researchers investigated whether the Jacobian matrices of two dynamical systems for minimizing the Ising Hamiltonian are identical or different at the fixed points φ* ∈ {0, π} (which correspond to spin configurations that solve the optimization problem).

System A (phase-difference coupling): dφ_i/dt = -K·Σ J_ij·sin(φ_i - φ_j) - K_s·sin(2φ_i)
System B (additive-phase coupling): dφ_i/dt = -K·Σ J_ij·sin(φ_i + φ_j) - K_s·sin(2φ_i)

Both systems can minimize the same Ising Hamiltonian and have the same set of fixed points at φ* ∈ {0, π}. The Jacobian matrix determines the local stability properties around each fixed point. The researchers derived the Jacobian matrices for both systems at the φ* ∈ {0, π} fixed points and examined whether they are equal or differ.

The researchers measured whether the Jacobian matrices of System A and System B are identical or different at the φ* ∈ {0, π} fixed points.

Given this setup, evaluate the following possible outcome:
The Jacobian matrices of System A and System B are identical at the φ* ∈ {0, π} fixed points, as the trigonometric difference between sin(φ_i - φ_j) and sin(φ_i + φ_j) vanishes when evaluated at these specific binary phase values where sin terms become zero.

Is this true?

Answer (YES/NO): NO